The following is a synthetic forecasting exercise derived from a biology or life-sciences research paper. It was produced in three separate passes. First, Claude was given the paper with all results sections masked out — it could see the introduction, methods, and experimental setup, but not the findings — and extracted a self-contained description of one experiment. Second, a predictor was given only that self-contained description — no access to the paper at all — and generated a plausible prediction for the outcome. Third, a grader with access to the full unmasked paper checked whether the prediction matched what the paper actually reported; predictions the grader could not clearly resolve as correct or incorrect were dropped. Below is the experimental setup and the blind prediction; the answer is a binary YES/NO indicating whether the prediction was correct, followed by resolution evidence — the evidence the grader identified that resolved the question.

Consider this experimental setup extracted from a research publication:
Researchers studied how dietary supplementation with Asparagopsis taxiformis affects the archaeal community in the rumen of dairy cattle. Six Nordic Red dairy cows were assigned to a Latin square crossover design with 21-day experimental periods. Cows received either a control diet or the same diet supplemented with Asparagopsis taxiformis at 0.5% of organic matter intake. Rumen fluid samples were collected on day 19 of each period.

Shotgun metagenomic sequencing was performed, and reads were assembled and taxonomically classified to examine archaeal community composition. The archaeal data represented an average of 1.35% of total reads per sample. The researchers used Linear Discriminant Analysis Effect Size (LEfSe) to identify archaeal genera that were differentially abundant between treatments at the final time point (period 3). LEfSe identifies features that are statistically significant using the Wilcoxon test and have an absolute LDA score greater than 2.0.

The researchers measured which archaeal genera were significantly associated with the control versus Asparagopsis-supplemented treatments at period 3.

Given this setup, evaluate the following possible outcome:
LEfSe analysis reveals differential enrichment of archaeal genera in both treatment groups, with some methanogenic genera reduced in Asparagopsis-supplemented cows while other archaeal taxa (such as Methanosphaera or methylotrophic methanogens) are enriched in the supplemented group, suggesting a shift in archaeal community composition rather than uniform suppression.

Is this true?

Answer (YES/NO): YES